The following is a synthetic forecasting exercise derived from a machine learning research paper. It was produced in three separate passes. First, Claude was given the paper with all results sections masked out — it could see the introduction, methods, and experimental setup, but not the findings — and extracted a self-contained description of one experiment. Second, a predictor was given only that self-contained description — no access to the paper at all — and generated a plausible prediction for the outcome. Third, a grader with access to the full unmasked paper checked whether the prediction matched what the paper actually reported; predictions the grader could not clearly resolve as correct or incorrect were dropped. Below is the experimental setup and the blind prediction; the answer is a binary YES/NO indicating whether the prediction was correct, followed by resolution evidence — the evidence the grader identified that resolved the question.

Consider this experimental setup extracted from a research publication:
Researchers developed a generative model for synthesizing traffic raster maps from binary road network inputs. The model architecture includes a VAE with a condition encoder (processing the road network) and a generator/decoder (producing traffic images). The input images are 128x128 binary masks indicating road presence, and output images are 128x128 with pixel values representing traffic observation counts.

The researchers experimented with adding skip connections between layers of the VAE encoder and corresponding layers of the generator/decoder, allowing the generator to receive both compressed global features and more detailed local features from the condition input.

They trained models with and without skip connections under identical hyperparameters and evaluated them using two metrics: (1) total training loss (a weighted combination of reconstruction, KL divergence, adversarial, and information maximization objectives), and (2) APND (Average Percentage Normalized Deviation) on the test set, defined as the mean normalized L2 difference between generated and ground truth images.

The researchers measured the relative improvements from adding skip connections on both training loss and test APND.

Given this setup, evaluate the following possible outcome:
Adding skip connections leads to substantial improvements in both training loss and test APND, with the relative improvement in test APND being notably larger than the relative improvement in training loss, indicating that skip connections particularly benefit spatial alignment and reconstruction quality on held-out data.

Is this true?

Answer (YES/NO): YES